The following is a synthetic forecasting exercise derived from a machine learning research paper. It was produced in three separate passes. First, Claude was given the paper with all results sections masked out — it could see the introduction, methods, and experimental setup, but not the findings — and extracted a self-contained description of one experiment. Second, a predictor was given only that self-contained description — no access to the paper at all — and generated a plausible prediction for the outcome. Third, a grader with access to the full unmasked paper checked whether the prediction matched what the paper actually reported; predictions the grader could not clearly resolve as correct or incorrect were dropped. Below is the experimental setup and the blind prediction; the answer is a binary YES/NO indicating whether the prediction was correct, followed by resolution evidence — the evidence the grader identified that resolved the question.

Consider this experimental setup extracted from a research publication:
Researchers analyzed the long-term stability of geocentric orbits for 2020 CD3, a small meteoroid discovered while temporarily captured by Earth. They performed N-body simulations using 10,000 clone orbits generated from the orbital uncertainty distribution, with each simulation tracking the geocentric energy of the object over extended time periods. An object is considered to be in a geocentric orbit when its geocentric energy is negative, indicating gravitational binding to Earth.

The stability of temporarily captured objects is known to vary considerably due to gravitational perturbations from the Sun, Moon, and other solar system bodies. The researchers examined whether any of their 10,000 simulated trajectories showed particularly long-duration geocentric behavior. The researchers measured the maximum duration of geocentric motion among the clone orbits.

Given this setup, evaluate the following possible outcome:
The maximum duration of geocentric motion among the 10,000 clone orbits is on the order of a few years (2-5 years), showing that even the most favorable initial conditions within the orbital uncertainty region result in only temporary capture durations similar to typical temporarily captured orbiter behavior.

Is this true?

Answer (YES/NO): NO